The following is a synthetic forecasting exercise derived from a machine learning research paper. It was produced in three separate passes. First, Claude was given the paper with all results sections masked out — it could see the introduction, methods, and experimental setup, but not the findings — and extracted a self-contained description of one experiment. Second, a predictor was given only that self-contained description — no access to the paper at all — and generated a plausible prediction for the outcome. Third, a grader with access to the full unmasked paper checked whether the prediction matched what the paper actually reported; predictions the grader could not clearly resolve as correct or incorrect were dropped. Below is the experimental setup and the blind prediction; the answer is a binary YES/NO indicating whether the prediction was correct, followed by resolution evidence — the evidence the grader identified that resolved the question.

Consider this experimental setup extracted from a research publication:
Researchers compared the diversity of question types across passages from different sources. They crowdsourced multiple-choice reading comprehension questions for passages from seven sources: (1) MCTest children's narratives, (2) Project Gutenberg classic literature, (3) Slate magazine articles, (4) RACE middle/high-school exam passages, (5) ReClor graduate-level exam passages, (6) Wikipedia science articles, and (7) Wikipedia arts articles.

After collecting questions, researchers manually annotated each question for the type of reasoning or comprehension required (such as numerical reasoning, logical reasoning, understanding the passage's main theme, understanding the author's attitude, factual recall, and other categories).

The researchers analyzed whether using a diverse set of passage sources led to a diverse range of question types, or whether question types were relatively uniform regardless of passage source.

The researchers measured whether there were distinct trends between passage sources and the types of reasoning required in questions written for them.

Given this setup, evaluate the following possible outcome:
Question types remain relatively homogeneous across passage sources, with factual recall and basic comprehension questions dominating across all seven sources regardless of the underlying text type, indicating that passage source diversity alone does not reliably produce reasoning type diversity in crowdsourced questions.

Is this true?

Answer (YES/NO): NO